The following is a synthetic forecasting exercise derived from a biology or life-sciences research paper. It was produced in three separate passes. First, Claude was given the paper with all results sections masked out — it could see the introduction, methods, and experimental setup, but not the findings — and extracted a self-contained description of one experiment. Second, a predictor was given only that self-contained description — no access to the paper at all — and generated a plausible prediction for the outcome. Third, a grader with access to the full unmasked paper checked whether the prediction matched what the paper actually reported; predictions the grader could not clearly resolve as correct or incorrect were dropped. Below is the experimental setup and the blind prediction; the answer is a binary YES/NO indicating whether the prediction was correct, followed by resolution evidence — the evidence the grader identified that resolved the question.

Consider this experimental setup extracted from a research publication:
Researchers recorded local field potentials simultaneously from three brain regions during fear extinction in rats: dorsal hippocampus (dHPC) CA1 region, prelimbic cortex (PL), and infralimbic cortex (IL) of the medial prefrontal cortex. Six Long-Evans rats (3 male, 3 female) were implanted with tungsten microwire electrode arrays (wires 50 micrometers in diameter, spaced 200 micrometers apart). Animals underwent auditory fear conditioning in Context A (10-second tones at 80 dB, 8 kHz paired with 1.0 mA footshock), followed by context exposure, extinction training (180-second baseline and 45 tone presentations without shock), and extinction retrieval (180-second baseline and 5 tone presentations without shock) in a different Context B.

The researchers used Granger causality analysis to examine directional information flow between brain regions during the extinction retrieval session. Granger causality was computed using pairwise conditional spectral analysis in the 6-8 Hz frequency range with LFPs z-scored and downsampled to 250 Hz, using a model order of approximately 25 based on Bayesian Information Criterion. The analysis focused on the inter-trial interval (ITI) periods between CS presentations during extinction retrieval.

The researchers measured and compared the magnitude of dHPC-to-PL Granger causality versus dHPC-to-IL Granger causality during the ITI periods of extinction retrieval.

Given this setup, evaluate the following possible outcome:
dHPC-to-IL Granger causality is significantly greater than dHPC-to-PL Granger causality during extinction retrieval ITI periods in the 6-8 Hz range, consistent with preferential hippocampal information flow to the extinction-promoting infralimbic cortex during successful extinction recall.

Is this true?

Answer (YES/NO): NO